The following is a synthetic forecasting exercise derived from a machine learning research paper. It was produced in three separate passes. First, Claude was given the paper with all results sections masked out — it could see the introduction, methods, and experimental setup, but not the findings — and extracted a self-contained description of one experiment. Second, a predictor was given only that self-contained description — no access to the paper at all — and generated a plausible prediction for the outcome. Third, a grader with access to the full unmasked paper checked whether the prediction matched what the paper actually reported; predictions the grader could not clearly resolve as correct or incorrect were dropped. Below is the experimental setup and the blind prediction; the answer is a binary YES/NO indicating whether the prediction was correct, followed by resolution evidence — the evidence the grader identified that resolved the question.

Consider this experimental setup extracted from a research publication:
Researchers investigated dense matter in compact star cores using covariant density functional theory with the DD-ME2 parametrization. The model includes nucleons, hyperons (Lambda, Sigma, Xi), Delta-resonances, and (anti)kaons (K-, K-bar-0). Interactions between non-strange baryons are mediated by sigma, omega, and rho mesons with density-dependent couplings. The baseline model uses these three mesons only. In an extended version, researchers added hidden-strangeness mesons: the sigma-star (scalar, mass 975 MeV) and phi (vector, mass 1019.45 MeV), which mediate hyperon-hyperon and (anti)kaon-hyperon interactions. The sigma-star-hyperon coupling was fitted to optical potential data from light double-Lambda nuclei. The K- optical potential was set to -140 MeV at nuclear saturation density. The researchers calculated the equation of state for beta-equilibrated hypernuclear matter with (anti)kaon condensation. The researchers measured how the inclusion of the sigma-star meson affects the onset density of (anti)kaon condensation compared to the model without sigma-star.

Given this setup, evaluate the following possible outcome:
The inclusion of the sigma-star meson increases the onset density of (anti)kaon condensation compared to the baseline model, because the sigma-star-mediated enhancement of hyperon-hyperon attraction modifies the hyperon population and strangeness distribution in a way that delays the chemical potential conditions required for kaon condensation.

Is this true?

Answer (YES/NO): YES